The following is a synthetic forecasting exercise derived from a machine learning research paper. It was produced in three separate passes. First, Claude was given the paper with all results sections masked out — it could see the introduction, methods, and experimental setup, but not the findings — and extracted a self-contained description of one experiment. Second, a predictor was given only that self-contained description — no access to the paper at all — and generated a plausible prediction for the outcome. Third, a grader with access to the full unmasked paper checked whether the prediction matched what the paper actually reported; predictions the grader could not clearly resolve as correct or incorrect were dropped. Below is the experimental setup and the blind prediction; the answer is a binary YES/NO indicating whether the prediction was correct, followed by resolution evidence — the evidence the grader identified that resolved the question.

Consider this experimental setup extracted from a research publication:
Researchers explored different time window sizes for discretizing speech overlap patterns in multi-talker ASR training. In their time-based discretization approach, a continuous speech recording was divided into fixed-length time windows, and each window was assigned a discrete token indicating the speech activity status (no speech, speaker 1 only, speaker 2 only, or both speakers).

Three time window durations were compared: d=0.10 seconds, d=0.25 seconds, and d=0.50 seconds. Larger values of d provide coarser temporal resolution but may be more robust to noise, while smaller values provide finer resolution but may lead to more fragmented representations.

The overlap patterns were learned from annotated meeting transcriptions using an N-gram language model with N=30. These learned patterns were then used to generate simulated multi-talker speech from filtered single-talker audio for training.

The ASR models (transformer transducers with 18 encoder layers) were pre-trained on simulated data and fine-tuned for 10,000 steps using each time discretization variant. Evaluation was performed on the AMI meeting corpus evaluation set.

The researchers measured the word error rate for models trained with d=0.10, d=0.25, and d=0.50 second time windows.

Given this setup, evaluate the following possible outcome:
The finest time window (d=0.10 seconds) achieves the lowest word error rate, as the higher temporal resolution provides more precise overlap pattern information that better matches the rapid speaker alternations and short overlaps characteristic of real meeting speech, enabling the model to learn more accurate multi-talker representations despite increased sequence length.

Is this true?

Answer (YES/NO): NO